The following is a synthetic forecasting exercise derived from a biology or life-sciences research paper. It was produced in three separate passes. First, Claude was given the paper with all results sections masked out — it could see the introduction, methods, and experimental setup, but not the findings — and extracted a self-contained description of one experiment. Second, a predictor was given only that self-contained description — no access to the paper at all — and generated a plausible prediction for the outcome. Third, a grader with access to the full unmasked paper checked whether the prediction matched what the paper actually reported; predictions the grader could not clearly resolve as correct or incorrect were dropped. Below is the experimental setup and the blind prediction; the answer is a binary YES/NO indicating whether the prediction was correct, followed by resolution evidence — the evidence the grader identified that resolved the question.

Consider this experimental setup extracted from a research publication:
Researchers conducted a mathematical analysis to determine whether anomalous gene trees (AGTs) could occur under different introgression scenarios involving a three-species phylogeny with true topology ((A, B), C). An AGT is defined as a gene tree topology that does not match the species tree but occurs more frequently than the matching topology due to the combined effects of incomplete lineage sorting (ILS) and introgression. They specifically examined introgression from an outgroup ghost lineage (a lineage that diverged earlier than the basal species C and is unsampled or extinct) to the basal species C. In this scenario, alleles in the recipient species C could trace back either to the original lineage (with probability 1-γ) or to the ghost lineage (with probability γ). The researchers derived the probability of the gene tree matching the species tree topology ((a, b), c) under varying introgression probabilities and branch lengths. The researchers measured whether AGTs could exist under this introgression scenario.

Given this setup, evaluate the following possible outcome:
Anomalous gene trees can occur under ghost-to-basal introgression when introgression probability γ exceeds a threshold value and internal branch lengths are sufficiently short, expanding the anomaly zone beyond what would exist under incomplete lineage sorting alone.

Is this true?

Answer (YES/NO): NO